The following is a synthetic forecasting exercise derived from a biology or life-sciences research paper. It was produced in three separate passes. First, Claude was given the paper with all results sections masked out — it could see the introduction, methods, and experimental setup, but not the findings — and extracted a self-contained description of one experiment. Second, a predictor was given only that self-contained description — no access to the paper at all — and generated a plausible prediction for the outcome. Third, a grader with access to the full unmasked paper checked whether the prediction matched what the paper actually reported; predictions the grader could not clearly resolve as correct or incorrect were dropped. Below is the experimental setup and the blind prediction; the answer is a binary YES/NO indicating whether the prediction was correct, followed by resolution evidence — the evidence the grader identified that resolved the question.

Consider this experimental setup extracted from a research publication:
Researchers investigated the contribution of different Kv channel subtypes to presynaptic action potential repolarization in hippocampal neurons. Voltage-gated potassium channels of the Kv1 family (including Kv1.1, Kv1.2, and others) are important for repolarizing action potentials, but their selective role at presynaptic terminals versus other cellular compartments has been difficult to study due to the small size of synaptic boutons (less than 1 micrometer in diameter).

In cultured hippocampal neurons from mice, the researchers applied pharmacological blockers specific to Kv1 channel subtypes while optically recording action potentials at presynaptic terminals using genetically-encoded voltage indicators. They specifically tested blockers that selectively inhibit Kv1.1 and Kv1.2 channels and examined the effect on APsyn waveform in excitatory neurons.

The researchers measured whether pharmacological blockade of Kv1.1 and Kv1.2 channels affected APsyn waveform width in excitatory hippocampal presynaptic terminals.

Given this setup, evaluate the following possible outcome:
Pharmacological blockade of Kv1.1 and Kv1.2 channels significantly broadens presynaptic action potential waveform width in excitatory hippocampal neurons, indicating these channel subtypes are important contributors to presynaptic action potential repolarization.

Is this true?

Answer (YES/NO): YES